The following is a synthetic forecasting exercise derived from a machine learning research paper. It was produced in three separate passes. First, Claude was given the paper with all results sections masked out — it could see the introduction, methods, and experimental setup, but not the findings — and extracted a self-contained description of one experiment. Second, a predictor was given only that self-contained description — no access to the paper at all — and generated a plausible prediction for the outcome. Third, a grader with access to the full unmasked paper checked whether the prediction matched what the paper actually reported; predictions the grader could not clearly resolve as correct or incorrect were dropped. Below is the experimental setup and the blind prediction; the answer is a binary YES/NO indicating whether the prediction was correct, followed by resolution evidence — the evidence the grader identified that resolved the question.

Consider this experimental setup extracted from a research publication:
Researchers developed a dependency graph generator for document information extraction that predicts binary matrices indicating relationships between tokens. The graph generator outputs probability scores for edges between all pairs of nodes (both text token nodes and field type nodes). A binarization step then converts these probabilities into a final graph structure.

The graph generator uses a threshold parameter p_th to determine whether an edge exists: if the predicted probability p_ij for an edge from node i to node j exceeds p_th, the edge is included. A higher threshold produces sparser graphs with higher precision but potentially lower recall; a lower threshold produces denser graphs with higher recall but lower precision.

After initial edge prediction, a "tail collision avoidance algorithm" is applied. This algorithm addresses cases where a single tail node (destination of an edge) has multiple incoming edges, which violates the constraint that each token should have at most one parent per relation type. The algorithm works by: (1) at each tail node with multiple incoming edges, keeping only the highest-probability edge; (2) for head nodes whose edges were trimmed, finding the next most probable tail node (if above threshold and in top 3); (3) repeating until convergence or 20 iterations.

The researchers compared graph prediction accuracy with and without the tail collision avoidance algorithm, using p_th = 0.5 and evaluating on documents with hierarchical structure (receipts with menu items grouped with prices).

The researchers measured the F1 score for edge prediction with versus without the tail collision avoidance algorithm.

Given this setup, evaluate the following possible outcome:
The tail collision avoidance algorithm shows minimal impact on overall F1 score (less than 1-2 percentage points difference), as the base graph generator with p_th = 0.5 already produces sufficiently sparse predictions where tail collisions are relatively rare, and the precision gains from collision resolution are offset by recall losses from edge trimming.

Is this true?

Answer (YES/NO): NO